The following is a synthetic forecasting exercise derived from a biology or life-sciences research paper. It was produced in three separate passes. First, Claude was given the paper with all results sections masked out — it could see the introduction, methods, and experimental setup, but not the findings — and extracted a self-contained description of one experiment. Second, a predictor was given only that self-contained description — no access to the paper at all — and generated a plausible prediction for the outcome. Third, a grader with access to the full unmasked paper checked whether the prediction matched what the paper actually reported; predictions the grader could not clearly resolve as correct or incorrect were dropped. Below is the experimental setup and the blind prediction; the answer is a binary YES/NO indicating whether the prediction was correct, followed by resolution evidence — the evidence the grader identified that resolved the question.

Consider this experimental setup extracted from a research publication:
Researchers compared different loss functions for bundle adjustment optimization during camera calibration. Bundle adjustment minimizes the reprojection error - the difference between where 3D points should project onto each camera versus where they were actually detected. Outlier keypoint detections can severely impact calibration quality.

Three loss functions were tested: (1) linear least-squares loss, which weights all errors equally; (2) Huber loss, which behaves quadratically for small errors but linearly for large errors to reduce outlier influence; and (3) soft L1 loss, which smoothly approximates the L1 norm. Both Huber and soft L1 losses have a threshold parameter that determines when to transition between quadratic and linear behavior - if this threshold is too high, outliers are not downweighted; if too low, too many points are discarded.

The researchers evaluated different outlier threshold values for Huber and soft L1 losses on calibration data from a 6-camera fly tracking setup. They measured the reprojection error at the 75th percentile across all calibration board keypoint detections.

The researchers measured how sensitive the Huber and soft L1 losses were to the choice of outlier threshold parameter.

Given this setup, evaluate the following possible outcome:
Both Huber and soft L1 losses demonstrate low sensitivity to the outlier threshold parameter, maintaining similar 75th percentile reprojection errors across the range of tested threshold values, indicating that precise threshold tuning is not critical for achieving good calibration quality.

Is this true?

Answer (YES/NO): NO